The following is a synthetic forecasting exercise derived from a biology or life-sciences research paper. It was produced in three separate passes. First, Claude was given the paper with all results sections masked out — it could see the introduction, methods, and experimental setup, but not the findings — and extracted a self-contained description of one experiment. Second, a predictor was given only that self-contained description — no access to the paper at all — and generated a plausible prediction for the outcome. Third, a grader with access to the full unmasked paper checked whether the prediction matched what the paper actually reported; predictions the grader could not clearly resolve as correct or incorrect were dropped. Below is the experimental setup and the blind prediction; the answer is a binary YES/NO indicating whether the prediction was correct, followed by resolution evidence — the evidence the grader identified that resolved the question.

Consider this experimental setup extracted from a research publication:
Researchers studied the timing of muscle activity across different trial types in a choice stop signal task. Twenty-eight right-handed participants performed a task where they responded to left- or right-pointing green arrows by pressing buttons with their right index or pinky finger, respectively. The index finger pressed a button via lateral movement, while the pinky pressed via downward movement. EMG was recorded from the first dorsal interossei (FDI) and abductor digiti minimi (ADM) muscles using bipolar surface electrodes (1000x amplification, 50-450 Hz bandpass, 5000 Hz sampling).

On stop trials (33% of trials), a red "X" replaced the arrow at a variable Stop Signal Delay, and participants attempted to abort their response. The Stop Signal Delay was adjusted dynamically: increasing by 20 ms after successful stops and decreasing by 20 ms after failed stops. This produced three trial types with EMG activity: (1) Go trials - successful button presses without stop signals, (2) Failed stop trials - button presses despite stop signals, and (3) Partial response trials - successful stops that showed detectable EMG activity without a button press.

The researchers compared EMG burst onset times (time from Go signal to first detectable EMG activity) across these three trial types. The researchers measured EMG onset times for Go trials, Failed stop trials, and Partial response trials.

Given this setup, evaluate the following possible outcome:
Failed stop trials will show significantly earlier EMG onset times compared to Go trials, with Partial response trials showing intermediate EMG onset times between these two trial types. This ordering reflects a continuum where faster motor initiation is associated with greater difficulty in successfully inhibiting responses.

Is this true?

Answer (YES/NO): YES